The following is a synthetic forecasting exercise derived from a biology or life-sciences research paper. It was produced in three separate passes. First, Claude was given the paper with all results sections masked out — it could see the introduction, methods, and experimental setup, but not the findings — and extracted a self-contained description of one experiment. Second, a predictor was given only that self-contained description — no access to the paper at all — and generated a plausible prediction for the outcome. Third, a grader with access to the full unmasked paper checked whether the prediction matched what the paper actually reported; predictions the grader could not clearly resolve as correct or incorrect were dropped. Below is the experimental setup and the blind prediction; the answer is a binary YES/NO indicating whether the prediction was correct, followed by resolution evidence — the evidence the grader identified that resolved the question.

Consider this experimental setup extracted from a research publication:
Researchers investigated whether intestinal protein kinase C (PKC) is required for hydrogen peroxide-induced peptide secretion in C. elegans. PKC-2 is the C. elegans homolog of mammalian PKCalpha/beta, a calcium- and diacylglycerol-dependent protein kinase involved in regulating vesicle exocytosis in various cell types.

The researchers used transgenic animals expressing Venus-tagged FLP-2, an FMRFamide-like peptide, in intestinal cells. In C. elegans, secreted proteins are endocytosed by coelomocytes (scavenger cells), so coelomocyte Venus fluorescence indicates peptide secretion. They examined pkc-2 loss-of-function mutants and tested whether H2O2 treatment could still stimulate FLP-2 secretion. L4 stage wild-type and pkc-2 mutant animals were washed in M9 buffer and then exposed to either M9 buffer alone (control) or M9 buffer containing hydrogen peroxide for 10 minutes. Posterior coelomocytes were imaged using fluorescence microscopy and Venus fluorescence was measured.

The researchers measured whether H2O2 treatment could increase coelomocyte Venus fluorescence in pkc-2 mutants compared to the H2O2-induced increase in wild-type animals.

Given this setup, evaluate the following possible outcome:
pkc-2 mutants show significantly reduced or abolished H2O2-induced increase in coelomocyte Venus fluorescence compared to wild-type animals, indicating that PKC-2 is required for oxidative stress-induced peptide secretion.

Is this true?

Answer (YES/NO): YES